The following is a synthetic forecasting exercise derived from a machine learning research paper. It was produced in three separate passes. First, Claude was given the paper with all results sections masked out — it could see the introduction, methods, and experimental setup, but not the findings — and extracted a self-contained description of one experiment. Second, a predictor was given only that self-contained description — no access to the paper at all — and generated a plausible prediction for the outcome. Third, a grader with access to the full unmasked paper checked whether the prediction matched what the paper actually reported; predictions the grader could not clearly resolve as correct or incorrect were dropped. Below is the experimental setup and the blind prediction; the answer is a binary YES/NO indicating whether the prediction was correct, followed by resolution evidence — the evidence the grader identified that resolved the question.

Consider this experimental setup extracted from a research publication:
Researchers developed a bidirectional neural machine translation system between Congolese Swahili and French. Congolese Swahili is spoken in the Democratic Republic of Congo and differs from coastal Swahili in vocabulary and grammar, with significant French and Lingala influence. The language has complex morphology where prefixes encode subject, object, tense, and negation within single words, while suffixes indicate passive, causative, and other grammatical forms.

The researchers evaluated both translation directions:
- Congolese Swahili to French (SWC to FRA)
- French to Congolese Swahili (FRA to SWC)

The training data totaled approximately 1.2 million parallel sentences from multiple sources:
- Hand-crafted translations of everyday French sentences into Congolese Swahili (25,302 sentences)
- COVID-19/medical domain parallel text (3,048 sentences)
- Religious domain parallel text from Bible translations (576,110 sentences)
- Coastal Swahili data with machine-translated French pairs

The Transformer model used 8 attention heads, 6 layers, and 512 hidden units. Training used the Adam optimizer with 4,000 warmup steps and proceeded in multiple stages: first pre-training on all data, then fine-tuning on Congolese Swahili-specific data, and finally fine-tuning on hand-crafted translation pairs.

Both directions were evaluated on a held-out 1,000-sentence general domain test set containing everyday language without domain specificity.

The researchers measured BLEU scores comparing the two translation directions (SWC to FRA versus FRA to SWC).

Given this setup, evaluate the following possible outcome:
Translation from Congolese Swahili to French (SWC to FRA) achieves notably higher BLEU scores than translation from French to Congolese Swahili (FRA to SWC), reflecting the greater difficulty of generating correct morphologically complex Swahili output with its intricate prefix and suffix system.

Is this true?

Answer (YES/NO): YES